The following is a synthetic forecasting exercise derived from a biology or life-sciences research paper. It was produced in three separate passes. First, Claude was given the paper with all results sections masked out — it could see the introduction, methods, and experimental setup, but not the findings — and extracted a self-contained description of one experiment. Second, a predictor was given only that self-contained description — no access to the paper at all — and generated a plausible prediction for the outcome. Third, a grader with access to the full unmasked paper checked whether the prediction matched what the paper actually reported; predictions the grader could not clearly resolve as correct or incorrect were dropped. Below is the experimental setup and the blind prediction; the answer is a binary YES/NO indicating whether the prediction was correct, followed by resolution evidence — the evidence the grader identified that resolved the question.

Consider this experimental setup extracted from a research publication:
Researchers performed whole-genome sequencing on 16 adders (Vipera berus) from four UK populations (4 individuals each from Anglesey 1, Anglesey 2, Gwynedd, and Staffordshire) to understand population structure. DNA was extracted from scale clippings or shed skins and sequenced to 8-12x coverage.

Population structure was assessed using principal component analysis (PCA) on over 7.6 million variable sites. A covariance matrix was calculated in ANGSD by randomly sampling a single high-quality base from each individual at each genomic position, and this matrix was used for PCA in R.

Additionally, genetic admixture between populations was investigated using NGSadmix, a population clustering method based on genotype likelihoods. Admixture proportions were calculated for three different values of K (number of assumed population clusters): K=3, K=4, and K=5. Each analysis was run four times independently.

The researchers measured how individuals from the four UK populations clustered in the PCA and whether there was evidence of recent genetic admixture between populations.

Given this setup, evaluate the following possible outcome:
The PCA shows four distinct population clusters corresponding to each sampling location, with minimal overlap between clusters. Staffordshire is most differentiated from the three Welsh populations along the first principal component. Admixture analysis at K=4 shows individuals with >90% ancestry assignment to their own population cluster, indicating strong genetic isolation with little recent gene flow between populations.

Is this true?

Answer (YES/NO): NO